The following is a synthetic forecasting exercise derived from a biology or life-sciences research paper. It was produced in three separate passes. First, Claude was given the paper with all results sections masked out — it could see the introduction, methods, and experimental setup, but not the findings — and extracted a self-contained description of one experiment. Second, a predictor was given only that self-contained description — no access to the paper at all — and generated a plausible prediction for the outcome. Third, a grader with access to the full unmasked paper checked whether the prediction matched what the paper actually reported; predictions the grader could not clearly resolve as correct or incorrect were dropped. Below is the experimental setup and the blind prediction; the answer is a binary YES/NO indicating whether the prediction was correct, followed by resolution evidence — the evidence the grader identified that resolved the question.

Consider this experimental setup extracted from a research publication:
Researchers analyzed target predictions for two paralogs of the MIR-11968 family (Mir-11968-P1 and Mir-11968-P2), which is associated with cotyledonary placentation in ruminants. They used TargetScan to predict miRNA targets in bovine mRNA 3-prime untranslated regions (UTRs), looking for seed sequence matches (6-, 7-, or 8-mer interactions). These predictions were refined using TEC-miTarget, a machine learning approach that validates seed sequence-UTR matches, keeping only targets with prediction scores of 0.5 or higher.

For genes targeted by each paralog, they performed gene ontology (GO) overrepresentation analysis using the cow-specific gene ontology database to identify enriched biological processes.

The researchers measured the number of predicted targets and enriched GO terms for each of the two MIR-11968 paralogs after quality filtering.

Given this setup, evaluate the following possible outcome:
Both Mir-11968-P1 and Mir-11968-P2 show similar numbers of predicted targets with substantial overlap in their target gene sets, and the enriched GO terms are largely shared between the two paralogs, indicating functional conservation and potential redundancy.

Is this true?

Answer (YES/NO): NO